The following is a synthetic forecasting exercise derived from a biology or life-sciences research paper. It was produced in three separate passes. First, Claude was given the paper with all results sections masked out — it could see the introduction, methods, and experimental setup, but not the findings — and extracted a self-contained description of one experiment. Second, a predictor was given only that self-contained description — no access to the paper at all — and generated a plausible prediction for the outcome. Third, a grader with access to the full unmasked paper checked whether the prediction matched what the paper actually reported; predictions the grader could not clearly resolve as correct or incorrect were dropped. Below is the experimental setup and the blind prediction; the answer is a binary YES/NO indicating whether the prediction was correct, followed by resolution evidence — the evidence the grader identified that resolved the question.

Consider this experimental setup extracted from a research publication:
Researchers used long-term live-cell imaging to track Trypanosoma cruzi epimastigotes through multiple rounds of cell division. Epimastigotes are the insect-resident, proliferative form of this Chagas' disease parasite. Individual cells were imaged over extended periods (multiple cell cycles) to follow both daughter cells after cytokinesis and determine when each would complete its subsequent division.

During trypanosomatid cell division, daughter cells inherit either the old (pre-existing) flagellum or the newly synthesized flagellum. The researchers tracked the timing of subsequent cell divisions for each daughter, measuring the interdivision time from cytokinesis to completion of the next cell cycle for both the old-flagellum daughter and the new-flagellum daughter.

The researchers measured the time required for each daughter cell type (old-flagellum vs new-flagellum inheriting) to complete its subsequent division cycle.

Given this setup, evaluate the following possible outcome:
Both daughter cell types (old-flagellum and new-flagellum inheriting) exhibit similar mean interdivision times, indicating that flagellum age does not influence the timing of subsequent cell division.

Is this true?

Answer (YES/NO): NO